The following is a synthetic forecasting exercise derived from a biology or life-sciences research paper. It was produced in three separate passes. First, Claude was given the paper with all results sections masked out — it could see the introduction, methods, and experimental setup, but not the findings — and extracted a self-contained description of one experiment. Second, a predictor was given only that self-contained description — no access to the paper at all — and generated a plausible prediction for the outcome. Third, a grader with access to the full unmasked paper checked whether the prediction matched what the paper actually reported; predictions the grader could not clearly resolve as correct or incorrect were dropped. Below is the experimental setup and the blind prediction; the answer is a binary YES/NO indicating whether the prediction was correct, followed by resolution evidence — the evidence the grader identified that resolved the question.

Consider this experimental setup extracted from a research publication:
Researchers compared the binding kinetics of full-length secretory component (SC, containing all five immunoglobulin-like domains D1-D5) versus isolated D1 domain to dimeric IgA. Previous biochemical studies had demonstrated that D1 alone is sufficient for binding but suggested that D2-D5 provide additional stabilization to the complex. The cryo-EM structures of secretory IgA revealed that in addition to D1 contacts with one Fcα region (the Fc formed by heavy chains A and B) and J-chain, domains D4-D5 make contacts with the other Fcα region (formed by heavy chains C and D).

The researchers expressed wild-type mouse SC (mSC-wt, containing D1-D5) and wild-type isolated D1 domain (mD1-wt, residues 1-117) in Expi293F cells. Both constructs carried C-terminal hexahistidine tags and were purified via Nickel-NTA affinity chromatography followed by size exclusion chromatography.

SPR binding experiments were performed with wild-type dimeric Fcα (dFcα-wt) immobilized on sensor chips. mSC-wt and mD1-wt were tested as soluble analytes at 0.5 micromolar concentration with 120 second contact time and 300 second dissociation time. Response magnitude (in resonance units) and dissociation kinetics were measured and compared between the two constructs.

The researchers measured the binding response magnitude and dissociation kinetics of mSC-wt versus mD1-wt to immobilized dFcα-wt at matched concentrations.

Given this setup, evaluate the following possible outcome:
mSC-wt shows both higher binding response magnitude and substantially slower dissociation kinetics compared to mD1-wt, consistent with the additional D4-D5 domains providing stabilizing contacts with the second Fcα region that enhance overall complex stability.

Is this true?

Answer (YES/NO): YES